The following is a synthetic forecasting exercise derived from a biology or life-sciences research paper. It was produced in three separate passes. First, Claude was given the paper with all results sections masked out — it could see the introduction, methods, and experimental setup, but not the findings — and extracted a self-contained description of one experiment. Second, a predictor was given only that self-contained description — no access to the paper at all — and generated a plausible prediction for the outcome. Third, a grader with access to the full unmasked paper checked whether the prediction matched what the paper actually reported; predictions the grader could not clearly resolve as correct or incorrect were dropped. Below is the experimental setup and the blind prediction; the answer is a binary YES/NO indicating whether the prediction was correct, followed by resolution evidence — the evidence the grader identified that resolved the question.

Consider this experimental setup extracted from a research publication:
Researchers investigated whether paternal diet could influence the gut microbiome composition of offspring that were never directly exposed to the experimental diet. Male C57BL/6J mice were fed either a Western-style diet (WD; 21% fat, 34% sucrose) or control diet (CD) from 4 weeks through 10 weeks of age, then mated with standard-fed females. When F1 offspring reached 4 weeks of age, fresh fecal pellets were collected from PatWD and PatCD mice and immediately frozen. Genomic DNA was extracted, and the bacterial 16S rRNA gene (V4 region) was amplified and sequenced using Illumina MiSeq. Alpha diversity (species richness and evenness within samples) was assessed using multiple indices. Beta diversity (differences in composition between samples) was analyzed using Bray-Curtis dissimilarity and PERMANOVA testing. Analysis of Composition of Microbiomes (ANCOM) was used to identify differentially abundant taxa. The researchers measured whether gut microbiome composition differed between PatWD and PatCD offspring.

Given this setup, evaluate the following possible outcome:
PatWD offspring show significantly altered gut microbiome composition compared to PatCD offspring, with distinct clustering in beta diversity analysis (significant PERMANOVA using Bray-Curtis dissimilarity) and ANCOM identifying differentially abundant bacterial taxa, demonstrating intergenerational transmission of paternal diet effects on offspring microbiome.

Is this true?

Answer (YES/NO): NO